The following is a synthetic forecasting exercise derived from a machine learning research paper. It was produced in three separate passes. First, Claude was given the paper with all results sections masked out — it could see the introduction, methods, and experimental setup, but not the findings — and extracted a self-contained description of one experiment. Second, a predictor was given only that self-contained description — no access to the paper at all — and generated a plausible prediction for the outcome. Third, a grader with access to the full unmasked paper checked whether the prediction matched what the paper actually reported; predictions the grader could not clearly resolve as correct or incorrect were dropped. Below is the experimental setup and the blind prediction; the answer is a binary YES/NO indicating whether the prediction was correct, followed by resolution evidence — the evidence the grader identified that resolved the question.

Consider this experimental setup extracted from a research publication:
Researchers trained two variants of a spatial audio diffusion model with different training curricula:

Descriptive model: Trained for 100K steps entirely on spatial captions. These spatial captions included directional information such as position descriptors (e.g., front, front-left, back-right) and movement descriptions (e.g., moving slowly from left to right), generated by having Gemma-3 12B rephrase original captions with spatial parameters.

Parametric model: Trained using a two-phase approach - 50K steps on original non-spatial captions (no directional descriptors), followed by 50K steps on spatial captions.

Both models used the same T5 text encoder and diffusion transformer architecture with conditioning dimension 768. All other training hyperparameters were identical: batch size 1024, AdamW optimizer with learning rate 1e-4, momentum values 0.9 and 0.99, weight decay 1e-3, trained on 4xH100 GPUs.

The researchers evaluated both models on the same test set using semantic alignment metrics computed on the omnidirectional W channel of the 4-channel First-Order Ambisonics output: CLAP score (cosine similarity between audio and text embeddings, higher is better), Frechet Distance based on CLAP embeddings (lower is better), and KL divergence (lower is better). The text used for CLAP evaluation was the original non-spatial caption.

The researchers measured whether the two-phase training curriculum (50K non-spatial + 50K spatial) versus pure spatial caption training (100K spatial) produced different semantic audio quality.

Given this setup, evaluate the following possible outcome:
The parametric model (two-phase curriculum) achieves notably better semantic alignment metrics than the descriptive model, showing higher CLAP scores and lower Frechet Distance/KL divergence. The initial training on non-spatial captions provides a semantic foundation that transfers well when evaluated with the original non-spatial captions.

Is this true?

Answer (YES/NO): NO